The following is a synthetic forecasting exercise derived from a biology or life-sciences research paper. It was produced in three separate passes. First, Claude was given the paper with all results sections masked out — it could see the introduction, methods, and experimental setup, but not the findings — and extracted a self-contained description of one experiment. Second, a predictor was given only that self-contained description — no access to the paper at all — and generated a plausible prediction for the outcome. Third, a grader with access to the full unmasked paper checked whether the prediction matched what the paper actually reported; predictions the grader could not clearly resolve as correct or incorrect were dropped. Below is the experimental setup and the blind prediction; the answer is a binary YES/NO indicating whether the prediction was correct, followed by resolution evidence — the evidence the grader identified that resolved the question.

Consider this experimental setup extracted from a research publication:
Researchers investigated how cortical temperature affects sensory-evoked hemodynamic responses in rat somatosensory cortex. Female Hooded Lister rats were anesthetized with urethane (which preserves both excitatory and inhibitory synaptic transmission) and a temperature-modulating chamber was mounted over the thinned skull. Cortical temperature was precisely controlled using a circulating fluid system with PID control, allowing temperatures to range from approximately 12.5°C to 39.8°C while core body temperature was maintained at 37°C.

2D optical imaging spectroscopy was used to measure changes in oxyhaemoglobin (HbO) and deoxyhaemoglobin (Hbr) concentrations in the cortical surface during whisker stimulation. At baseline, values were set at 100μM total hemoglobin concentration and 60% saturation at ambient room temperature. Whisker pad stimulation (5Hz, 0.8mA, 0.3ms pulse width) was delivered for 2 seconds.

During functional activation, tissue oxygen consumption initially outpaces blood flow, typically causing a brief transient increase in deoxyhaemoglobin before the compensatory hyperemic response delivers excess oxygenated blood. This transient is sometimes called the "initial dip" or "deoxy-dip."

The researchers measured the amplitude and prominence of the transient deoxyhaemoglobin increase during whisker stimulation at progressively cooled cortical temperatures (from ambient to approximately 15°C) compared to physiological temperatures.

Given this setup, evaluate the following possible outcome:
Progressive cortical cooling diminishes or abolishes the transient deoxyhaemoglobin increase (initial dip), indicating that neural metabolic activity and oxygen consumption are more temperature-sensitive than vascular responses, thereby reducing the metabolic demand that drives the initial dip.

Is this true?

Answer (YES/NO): NO